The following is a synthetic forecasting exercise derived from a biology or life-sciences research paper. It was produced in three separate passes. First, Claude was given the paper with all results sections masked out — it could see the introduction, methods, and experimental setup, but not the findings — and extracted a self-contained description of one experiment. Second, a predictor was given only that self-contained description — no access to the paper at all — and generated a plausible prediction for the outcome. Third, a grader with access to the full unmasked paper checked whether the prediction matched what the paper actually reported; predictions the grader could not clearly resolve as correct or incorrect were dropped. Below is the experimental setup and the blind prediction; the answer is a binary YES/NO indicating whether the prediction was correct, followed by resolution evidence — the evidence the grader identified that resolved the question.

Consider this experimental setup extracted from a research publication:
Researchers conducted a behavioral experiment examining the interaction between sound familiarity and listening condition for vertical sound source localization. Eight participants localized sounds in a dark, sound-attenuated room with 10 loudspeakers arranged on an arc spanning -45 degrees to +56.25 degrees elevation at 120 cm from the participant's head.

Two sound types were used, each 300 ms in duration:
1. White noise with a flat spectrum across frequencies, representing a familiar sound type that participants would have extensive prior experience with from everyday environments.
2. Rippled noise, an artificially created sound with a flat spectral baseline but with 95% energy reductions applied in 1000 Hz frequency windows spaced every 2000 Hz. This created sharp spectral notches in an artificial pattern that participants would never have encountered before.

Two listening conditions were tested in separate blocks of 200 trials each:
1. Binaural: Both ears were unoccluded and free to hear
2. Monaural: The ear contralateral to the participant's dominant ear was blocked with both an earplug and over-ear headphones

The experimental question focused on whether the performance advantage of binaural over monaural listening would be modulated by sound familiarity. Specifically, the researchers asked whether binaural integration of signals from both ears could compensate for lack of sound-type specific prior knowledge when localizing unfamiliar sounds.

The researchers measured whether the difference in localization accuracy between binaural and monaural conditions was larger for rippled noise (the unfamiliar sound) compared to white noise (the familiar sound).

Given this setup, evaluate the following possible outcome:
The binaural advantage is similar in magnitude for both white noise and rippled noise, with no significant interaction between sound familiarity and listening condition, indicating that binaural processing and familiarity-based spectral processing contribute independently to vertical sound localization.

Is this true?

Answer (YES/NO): NO